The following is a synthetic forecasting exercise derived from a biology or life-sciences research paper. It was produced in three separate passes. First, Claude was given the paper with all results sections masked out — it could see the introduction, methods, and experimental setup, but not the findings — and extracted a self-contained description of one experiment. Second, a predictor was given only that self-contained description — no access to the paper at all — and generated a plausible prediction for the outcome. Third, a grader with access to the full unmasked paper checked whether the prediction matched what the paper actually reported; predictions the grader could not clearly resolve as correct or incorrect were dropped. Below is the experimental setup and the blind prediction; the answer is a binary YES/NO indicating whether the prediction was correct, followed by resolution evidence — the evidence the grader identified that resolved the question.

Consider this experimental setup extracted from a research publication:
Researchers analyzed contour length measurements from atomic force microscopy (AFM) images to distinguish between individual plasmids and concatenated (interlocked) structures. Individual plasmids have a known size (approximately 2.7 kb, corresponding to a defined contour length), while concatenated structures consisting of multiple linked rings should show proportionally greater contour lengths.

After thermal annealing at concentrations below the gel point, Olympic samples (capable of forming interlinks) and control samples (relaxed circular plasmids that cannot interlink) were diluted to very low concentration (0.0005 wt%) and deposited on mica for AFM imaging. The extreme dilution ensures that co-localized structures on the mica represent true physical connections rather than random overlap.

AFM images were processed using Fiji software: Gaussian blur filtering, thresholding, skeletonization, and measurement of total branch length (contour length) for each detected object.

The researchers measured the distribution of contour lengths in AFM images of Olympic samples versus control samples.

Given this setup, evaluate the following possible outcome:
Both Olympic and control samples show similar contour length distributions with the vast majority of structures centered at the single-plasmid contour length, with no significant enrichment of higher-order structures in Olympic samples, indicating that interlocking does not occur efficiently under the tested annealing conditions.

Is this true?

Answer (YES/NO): NO